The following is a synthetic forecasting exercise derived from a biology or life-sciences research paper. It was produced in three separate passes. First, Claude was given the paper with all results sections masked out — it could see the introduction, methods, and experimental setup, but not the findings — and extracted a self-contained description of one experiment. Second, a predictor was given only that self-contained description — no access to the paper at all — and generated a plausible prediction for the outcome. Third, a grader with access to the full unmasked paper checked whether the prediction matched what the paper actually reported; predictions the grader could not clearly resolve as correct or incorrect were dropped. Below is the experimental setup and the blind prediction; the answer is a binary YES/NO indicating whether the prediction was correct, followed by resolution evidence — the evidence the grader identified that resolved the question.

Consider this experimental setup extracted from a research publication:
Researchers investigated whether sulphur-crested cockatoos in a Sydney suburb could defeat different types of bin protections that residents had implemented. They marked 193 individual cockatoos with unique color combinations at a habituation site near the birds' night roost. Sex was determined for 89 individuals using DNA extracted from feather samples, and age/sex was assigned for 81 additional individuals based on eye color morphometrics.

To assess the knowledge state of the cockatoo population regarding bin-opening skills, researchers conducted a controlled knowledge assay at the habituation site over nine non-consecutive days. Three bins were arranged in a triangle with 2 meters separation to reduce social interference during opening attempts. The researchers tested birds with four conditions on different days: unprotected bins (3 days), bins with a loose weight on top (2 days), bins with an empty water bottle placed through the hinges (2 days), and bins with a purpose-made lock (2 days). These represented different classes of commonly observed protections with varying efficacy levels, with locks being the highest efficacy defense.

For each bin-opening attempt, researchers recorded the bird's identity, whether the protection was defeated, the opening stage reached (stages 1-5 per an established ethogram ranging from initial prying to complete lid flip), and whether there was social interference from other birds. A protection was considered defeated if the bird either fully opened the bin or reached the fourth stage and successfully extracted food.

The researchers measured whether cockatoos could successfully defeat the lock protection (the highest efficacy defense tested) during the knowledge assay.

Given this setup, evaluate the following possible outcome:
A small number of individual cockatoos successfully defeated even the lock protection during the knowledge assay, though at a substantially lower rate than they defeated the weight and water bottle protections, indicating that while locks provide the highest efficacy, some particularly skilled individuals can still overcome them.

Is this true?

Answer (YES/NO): NO